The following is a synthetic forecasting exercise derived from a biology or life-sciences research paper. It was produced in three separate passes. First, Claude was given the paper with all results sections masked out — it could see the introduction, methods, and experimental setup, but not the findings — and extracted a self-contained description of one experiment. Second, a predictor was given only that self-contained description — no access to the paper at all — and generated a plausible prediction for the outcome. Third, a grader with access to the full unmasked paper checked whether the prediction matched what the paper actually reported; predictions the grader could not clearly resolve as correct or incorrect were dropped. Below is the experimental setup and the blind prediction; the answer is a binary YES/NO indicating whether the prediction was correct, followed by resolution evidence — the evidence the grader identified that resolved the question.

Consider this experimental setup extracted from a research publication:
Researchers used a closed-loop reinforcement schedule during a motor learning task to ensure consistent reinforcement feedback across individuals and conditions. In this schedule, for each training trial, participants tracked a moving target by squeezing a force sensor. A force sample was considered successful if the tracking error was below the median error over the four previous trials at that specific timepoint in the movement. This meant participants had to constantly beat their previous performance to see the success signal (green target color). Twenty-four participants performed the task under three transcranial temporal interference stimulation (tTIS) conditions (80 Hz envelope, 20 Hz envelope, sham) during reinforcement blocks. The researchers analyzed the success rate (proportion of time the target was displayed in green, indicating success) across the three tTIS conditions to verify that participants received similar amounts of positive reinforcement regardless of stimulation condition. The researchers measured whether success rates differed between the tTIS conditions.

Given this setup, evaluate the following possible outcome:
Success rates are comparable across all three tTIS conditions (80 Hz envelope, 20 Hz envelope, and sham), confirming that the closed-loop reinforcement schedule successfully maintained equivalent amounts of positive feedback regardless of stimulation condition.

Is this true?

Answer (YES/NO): YES